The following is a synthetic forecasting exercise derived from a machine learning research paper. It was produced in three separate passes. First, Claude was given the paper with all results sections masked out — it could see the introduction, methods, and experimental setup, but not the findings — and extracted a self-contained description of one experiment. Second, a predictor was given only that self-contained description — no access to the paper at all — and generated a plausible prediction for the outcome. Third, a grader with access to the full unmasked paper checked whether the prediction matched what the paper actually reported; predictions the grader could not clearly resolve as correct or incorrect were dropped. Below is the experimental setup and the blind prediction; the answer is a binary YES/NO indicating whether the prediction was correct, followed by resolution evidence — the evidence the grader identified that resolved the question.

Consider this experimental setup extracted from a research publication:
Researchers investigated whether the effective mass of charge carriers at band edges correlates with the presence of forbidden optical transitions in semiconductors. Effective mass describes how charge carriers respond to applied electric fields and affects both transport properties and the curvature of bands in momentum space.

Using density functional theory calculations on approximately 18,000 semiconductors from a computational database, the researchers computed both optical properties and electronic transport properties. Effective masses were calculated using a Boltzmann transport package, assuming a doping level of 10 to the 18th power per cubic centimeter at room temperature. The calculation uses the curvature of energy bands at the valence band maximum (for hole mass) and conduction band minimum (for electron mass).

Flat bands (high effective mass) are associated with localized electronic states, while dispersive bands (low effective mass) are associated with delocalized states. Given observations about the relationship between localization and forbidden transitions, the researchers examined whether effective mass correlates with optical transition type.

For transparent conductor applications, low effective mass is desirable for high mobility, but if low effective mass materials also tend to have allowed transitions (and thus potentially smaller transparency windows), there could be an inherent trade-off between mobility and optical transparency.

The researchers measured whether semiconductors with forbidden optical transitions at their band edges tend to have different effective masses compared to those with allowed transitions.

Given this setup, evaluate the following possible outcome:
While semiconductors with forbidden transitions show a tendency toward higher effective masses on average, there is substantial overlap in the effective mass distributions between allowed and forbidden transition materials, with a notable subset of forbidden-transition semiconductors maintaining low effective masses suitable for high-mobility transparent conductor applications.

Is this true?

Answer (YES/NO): YES